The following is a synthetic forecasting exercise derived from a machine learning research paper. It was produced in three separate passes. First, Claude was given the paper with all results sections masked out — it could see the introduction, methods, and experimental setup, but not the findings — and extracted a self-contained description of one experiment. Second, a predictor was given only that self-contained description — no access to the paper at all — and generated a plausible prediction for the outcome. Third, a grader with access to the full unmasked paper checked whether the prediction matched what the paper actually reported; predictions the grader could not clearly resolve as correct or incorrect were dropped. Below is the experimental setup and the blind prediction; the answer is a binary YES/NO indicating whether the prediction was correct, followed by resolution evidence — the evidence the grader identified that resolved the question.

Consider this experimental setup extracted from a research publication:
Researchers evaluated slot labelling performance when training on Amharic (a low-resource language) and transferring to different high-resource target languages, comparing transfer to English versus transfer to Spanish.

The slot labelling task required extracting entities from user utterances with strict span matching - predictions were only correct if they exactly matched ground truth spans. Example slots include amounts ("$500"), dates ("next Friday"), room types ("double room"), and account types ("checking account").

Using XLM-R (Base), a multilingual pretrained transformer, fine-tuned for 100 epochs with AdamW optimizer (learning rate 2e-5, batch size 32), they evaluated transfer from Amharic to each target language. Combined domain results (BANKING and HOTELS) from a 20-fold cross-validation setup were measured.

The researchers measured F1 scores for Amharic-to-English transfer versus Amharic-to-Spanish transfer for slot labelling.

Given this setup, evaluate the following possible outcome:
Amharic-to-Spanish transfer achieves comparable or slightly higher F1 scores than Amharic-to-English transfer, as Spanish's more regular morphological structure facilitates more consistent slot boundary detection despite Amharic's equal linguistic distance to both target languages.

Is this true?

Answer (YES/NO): NO